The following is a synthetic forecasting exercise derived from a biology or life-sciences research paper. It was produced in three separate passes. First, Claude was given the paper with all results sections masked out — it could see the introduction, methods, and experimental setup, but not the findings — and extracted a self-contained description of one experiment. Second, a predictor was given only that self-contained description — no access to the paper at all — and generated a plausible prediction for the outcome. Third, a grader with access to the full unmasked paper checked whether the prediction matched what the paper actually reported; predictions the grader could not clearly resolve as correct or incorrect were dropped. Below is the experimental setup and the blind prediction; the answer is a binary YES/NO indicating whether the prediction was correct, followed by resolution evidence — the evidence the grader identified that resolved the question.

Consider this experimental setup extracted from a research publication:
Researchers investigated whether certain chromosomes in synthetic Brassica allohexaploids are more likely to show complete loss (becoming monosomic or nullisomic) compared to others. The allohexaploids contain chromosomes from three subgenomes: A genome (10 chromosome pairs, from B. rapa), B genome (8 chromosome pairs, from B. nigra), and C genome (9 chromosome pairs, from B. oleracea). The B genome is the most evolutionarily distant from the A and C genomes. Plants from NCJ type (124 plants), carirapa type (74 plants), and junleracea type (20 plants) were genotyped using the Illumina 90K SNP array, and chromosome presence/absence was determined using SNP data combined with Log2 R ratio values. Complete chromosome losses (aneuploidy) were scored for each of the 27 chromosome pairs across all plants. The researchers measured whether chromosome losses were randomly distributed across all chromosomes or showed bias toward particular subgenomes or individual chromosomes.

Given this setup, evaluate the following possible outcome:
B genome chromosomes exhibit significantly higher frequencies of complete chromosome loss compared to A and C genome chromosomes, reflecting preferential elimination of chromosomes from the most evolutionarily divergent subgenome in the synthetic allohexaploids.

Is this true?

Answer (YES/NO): NO